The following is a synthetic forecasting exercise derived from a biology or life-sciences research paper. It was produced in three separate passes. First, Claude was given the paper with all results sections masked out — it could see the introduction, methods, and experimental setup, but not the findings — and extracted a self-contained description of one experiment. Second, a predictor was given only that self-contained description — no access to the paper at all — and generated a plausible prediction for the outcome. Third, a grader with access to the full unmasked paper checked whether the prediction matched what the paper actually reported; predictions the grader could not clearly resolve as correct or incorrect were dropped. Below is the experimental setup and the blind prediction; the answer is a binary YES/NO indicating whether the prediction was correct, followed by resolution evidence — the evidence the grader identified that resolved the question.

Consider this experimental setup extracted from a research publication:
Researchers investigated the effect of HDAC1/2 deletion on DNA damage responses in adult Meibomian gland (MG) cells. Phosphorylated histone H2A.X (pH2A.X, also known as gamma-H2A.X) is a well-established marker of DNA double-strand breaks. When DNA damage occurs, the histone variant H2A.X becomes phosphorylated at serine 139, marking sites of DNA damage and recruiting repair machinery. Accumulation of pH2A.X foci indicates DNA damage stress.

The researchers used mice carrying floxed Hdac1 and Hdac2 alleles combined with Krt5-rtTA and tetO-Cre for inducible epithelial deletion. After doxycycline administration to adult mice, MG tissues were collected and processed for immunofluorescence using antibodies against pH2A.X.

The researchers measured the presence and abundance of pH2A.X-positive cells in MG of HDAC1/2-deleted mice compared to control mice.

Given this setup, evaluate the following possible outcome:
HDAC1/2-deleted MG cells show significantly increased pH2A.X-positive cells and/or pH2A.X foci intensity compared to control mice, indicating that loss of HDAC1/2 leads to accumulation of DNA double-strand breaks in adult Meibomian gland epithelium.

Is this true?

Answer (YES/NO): YES